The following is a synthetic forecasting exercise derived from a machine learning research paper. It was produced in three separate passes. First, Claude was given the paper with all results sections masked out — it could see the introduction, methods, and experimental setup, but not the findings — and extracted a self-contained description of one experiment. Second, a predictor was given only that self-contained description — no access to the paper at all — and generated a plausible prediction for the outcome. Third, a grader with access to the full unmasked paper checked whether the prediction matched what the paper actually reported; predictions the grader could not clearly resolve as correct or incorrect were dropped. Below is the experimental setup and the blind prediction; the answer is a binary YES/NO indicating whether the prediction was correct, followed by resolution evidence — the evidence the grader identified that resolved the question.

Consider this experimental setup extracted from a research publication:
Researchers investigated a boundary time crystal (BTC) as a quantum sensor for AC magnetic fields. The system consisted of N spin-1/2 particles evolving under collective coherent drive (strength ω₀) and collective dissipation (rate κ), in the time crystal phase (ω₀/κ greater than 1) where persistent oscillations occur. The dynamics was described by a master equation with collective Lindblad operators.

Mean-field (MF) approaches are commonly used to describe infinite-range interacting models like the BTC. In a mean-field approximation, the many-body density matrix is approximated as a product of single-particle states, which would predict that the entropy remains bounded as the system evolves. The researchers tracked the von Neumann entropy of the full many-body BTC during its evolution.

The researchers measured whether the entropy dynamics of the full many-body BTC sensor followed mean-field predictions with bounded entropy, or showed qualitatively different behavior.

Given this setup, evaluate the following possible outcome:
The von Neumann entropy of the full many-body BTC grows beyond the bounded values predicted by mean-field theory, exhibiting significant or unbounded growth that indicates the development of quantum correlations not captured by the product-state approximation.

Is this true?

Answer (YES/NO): YES